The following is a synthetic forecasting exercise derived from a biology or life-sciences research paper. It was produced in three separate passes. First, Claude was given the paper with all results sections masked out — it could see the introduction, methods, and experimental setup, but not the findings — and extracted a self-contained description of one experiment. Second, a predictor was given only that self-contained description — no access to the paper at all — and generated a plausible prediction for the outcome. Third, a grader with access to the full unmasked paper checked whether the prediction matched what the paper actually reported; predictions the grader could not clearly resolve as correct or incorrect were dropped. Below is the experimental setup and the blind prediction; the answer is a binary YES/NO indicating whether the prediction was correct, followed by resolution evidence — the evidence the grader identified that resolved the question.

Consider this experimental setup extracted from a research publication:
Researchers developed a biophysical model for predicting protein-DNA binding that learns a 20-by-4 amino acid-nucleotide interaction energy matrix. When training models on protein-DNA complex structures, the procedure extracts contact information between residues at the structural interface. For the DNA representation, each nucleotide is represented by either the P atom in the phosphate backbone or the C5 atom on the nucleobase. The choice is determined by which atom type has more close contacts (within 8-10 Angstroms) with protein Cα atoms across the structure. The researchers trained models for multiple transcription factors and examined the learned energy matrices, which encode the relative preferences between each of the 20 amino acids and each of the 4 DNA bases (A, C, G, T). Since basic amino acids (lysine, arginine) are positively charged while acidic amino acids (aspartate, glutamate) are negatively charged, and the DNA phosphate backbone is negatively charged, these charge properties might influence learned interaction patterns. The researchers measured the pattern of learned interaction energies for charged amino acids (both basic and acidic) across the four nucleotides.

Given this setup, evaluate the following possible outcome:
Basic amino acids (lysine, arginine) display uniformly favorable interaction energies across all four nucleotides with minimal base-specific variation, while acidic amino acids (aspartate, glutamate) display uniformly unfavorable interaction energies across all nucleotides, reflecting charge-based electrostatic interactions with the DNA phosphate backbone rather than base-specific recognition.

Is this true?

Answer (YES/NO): NO